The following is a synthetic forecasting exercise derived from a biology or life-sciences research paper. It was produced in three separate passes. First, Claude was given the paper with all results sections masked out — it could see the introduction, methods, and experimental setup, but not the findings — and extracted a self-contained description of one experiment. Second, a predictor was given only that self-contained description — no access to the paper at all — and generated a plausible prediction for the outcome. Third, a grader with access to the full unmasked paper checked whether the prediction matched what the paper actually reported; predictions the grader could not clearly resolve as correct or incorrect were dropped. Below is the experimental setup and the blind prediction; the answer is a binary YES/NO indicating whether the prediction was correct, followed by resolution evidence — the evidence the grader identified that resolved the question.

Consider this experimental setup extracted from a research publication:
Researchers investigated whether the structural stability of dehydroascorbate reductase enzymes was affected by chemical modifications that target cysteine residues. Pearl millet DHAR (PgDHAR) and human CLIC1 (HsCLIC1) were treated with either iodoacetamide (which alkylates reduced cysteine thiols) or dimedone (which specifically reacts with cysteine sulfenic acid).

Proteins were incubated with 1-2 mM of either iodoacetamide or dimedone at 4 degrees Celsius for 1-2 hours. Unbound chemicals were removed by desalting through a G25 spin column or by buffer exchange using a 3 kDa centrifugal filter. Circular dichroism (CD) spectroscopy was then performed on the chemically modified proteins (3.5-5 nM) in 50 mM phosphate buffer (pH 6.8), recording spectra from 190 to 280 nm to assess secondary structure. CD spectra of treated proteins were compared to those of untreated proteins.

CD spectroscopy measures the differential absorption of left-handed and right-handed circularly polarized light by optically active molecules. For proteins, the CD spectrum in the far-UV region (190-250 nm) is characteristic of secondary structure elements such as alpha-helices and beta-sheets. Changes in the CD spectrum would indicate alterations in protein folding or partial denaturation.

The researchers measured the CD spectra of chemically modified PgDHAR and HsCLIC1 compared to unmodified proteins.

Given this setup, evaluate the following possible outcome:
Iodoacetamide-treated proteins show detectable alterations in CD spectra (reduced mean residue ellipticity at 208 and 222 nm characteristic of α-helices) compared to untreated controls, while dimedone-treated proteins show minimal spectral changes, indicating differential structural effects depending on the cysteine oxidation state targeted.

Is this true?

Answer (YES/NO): NO